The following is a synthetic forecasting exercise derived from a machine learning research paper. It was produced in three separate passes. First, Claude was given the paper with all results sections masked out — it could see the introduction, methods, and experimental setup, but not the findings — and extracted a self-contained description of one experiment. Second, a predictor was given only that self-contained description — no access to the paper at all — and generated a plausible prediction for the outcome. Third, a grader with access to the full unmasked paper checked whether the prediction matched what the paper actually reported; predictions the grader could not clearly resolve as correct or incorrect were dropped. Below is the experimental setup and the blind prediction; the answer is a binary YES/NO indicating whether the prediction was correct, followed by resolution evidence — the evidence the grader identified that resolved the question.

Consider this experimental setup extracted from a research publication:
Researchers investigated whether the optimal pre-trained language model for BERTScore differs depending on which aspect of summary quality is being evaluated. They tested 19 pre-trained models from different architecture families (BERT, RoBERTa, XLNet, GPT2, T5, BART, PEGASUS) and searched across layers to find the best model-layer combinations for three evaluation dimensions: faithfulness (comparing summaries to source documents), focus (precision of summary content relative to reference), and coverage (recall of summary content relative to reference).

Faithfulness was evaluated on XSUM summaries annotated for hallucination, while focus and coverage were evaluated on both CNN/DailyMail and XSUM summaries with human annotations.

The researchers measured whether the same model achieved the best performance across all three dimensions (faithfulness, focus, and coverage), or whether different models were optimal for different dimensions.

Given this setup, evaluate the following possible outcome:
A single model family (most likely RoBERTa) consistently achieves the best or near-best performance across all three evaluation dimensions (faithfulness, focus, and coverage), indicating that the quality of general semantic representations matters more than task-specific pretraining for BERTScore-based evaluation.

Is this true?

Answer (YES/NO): NO